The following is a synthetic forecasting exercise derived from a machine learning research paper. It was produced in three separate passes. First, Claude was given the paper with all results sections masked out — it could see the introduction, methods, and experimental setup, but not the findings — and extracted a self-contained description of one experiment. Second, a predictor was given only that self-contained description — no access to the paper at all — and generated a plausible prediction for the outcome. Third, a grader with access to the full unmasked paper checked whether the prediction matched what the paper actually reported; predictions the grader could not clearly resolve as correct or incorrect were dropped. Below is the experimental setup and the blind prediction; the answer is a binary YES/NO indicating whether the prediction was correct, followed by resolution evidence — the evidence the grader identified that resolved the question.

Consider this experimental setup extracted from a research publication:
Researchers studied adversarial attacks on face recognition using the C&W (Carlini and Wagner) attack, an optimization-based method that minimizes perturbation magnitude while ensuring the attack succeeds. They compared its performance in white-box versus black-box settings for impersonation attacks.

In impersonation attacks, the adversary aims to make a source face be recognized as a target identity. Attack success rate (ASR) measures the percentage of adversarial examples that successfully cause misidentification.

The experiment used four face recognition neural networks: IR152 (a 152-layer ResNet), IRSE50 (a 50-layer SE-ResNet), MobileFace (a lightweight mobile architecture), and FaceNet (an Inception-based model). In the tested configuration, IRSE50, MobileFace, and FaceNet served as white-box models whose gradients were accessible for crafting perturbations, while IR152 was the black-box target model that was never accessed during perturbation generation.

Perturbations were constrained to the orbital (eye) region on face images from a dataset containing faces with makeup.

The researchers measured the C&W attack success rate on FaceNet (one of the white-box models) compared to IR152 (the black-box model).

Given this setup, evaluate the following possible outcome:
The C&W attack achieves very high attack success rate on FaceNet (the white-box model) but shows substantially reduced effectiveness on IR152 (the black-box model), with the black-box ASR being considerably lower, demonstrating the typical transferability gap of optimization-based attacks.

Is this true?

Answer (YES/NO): YES